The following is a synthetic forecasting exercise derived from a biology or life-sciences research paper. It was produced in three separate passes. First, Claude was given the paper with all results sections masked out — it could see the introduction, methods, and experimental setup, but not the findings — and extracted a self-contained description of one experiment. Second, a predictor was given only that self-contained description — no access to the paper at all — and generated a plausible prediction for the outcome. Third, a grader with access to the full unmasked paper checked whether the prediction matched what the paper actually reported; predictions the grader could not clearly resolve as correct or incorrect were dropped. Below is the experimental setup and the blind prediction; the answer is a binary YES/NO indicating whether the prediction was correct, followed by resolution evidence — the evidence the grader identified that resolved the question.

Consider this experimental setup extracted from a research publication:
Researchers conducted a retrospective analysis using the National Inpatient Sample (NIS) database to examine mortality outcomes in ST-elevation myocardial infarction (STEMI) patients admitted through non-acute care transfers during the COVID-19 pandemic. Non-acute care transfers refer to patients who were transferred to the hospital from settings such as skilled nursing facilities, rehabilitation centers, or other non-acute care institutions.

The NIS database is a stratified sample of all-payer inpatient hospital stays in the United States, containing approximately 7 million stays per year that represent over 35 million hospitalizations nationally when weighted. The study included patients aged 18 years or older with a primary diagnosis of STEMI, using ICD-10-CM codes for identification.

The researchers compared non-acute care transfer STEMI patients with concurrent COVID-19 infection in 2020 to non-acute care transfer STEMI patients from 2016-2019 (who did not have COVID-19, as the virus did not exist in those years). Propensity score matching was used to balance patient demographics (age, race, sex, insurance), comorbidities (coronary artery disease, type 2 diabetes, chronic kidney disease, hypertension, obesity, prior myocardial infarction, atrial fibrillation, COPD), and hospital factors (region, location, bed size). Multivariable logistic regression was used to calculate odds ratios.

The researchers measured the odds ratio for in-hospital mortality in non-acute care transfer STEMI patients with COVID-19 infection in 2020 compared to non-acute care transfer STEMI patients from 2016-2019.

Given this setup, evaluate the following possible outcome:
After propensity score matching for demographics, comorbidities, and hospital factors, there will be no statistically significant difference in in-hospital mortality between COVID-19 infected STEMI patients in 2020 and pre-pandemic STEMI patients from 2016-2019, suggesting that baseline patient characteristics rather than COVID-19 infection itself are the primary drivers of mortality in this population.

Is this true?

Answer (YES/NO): NO